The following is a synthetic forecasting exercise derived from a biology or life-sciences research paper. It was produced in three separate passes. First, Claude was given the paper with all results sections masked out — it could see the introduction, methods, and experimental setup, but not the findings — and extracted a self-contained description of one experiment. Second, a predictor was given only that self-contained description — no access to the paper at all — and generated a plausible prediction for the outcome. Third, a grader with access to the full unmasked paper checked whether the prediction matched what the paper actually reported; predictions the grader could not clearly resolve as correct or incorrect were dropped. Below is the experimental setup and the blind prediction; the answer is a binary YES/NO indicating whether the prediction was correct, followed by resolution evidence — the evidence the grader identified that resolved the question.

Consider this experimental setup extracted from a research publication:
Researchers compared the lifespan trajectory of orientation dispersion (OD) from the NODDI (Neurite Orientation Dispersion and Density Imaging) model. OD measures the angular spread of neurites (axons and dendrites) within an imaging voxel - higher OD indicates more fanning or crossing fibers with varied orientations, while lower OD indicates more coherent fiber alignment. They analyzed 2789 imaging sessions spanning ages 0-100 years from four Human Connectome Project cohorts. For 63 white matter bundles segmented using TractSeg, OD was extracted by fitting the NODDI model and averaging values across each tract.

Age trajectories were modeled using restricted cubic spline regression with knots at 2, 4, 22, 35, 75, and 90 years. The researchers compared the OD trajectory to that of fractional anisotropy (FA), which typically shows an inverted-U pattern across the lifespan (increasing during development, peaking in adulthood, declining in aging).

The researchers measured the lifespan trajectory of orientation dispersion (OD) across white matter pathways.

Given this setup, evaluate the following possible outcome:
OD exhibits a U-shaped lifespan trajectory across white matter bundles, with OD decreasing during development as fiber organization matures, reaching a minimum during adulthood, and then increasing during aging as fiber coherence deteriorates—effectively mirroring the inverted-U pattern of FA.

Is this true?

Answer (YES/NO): NO